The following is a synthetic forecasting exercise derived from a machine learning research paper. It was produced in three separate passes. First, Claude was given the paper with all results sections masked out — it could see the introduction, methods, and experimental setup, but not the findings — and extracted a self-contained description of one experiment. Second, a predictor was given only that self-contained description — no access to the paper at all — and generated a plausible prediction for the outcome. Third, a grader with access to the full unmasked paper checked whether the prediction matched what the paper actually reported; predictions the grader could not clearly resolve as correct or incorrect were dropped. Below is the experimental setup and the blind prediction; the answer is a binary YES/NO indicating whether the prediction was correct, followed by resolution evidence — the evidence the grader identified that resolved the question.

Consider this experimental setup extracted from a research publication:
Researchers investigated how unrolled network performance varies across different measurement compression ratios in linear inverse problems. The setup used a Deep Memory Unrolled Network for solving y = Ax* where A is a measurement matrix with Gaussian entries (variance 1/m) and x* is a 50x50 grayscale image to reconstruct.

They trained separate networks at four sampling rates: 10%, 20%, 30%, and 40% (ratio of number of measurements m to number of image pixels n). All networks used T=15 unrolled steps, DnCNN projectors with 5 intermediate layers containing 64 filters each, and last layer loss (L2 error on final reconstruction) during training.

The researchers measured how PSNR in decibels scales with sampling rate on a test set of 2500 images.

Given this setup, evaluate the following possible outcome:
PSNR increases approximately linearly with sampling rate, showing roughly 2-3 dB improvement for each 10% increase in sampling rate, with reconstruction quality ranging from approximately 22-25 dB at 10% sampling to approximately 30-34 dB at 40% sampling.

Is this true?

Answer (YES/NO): NO